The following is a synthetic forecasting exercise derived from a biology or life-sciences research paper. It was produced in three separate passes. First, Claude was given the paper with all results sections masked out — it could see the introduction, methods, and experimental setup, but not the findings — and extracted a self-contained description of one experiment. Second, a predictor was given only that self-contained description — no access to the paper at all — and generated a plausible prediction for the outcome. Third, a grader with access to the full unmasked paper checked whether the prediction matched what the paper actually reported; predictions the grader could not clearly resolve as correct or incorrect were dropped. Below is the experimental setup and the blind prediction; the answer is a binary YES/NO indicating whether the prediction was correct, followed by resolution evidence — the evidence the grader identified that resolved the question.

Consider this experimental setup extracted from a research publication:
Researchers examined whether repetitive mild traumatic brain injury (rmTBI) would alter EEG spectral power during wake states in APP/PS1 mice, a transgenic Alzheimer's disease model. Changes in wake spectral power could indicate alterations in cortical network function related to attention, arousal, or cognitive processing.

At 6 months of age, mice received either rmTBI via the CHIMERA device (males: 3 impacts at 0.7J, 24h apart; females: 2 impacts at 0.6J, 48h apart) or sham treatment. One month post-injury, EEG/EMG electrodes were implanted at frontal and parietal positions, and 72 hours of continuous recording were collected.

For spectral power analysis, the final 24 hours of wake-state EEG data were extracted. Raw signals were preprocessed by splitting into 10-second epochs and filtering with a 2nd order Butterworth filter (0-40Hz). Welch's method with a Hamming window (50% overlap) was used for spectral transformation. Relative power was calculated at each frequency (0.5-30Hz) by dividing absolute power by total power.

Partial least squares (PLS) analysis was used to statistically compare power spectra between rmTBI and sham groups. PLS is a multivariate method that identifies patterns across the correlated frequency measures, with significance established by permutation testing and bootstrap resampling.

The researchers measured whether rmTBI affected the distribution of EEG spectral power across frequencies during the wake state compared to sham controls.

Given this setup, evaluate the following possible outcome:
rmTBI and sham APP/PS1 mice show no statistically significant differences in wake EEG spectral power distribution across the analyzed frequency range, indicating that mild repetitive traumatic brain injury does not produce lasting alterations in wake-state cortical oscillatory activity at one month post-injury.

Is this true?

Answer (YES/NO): YES